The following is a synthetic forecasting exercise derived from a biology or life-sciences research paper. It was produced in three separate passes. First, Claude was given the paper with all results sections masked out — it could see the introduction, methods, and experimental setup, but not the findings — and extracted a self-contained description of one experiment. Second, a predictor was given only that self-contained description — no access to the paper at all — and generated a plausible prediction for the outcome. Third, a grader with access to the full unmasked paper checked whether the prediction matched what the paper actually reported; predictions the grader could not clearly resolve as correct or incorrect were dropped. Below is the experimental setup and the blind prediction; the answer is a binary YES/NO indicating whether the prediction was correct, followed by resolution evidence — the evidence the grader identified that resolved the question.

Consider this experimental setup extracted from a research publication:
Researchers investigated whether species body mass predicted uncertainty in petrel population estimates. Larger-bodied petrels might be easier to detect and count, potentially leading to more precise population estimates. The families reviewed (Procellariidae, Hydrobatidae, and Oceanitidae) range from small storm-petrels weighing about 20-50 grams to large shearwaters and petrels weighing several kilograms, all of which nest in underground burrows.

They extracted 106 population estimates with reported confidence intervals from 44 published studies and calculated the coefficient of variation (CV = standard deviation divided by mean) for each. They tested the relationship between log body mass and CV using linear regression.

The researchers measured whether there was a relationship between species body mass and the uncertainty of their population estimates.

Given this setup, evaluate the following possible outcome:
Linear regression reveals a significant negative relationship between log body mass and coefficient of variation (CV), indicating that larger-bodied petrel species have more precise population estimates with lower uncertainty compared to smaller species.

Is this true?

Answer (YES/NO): NO